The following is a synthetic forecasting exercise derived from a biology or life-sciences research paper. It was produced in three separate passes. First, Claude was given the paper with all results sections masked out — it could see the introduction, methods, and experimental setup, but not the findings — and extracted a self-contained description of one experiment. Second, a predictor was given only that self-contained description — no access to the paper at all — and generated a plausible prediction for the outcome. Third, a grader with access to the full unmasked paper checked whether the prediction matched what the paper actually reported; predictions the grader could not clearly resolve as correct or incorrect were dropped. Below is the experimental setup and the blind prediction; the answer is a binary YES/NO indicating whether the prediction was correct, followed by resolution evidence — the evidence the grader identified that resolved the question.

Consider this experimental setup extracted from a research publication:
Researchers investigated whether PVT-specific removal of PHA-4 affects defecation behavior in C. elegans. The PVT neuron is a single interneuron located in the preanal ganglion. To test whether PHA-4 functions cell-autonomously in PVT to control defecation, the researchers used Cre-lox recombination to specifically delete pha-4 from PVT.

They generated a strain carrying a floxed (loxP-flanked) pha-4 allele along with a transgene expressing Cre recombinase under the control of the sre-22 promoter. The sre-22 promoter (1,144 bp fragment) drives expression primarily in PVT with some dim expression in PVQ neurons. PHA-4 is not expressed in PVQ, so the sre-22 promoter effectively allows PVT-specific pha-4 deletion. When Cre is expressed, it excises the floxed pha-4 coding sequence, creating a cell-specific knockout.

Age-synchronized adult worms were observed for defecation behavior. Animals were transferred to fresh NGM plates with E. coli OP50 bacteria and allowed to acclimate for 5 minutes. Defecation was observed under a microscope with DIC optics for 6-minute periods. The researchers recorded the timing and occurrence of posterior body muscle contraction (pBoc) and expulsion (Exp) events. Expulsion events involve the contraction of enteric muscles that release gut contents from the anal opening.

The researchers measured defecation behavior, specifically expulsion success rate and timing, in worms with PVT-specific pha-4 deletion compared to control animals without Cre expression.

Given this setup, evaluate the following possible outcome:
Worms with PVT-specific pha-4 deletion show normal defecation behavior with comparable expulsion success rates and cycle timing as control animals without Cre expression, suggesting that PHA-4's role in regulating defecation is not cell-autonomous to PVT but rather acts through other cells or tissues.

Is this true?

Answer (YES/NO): NO